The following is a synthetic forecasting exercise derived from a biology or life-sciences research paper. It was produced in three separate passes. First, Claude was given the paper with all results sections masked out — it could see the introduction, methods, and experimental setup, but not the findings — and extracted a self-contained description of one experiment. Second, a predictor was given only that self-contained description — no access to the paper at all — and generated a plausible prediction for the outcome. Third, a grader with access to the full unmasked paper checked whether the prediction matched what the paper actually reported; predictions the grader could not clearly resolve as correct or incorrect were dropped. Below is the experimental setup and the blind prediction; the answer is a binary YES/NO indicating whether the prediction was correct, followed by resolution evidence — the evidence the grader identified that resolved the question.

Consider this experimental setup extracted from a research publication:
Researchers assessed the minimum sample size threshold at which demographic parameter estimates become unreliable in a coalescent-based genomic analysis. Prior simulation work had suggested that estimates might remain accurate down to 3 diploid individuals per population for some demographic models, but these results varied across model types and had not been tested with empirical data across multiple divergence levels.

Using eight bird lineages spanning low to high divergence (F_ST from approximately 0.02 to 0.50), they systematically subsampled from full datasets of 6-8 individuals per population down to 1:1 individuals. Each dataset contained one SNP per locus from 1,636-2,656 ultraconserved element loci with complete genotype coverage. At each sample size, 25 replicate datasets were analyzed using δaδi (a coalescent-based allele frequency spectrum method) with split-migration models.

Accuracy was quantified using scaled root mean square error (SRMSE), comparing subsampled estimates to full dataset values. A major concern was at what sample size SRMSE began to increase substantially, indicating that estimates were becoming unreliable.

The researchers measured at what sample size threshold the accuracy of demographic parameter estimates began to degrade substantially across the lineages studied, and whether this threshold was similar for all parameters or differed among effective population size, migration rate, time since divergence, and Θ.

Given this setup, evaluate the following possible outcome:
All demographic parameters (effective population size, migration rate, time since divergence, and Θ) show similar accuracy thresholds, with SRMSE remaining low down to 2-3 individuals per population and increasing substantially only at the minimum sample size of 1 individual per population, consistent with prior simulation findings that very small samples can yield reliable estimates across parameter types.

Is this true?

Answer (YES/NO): NO